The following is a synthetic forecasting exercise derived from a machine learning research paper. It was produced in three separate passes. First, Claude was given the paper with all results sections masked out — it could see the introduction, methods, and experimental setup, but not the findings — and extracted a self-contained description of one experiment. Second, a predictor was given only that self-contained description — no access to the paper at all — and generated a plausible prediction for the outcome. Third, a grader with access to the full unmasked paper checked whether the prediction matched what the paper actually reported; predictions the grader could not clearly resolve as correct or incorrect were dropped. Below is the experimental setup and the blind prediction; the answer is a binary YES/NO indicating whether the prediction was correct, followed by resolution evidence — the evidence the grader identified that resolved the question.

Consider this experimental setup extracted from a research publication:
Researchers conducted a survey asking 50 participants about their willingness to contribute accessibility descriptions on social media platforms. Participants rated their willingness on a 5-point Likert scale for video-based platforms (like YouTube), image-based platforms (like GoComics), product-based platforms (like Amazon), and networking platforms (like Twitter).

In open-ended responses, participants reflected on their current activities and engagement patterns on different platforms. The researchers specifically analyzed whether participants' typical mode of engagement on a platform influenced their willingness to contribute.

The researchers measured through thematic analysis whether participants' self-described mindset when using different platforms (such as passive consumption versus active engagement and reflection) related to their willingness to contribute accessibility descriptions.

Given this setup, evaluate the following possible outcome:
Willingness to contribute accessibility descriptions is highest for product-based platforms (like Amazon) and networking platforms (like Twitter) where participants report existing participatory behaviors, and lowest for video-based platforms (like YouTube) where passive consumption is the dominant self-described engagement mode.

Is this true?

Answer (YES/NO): NO